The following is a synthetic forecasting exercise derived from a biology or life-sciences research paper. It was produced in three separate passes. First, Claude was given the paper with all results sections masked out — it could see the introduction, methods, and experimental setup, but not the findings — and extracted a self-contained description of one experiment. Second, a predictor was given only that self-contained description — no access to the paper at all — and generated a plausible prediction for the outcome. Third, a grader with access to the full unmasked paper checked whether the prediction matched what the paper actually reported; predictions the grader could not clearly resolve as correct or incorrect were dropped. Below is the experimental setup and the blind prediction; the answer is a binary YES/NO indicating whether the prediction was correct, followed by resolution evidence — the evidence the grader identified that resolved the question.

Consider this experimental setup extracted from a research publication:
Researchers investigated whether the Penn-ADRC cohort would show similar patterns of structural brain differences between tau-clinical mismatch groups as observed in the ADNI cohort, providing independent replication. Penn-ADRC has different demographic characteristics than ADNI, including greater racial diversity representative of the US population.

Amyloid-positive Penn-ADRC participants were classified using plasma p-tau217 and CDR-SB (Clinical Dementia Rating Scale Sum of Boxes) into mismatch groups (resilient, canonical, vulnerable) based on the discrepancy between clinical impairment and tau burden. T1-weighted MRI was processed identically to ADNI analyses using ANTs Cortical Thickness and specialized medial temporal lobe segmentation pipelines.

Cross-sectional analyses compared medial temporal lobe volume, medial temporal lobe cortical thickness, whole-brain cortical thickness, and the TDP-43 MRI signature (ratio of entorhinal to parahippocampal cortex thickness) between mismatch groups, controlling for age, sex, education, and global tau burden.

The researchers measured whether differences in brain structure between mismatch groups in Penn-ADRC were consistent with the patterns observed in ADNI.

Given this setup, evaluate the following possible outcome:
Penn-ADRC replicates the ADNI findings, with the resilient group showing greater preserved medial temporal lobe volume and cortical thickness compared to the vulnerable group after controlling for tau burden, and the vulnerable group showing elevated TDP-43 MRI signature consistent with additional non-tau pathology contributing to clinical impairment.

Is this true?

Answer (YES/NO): NO